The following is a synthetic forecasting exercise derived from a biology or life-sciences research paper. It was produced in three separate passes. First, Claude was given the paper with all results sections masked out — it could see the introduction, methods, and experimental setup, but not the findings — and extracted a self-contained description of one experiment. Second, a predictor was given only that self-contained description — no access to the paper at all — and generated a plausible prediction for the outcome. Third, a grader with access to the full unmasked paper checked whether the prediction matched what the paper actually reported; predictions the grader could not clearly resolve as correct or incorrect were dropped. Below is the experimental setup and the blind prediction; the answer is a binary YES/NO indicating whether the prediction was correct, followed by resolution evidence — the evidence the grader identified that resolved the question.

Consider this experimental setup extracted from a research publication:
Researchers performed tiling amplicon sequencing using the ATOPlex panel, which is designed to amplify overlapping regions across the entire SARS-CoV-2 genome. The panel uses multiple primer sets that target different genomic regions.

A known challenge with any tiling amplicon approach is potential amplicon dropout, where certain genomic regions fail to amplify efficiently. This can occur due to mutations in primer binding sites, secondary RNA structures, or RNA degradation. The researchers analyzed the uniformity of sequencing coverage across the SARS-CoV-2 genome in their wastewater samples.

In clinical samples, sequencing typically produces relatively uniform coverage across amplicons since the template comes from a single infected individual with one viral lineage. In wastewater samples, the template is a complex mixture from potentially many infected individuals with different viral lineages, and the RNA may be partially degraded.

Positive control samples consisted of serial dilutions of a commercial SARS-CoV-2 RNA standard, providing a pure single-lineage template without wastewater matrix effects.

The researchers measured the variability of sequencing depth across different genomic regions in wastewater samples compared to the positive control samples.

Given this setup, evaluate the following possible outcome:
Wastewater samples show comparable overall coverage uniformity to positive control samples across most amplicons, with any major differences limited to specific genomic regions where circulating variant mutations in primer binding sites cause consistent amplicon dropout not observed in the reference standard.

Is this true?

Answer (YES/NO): NO